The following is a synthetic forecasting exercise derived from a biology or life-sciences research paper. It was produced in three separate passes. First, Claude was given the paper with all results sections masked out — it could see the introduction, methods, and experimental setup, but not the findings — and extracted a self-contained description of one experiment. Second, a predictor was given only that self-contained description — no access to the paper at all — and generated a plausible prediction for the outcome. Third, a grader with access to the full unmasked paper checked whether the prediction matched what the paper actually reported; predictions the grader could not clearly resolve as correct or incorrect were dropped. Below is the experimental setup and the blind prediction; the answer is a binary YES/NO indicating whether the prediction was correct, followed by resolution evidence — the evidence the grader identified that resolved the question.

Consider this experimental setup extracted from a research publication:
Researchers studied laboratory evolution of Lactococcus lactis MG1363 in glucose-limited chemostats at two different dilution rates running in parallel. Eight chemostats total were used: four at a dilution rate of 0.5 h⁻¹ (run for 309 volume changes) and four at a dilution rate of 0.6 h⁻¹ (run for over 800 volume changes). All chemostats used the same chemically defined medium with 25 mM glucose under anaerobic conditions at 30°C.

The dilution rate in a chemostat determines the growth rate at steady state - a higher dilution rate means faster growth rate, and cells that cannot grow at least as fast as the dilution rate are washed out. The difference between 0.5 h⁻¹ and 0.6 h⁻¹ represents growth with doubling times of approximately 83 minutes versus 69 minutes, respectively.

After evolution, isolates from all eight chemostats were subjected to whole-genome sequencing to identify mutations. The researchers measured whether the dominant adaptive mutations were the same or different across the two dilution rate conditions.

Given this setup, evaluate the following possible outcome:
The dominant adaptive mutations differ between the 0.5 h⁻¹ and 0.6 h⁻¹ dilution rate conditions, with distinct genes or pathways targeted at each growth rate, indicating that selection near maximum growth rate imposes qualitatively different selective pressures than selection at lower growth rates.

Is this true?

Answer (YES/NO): NO